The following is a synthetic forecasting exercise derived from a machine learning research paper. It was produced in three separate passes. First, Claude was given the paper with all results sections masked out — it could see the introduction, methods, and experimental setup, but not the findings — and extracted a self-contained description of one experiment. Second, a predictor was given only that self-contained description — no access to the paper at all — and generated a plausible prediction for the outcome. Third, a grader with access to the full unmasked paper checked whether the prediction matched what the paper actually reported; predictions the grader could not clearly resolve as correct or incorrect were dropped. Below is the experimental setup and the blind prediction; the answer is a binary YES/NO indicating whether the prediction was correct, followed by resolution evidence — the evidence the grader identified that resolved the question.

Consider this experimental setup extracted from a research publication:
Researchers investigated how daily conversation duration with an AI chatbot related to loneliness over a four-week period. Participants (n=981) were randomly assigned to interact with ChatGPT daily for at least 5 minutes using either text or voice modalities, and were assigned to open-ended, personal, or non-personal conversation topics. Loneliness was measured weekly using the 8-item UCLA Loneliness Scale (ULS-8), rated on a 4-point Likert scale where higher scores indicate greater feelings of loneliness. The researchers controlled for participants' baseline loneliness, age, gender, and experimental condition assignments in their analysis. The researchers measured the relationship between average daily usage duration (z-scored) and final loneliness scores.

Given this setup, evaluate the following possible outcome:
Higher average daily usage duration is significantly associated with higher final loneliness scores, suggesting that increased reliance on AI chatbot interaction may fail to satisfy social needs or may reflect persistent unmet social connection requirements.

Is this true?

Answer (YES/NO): YES